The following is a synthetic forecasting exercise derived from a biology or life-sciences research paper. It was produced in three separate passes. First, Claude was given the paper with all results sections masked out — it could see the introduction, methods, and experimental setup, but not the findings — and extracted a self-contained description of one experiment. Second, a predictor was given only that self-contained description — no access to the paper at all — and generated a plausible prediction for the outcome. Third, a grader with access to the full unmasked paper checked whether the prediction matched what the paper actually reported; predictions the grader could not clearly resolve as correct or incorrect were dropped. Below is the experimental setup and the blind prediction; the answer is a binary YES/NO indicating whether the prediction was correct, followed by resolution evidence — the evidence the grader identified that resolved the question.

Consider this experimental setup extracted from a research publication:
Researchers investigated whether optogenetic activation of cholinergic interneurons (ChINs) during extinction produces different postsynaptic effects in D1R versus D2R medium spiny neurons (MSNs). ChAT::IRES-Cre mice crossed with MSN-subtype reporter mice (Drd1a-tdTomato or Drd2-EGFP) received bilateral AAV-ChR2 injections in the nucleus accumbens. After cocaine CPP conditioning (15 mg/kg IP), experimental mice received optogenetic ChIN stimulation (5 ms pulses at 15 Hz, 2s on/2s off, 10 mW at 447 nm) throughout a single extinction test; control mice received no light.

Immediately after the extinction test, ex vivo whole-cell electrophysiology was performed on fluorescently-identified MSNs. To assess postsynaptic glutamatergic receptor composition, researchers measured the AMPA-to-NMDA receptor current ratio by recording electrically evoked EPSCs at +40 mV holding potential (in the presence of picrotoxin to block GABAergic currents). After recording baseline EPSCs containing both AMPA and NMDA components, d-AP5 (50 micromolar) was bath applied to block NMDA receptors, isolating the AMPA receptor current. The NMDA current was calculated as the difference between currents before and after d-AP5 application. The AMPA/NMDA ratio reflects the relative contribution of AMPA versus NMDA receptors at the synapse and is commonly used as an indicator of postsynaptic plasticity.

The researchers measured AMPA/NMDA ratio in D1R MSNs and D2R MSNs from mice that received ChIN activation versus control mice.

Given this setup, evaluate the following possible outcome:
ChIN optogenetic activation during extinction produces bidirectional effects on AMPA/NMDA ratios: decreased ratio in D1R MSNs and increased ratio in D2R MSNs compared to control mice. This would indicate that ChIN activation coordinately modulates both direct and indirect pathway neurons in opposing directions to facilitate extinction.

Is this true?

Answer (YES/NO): NO